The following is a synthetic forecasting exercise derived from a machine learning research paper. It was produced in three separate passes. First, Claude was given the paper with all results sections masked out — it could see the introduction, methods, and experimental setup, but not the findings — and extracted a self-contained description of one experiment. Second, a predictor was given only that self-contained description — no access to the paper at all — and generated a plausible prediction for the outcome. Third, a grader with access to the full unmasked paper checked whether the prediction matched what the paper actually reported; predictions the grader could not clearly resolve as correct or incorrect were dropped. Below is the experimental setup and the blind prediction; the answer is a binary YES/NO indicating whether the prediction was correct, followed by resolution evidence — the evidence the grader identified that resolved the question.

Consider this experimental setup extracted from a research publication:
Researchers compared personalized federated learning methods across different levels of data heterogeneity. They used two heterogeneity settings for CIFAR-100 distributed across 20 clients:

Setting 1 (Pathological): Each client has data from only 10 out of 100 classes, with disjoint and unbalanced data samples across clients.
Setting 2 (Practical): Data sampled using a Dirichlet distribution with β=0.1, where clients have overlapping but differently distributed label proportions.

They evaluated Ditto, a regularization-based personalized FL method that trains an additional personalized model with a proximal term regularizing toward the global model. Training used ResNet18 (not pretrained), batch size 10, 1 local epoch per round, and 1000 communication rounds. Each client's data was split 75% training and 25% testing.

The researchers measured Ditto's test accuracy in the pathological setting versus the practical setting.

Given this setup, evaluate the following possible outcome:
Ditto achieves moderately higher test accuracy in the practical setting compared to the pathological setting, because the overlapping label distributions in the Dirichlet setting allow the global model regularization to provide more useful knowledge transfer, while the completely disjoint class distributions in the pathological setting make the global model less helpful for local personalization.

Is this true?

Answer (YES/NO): NO